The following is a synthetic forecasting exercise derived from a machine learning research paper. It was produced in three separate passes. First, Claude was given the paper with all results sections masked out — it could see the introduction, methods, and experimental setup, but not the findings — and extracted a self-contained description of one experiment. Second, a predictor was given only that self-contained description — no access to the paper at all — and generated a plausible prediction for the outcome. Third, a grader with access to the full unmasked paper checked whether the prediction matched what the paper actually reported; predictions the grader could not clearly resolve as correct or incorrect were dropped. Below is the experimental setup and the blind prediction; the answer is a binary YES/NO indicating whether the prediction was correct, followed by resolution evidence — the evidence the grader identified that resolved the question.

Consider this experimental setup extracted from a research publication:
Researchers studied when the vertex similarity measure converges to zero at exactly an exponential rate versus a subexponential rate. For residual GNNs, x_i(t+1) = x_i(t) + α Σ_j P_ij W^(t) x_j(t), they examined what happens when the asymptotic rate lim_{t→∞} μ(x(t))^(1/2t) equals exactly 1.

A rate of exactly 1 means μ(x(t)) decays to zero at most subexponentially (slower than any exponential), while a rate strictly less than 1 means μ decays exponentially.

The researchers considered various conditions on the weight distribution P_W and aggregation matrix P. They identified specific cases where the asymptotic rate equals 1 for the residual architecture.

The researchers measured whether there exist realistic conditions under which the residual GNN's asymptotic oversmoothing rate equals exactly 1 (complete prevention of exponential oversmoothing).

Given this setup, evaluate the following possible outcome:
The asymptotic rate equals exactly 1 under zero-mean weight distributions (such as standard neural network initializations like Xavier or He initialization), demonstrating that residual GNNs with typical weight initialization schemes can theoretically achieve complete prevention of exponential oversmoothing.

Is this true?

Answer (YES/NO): NO